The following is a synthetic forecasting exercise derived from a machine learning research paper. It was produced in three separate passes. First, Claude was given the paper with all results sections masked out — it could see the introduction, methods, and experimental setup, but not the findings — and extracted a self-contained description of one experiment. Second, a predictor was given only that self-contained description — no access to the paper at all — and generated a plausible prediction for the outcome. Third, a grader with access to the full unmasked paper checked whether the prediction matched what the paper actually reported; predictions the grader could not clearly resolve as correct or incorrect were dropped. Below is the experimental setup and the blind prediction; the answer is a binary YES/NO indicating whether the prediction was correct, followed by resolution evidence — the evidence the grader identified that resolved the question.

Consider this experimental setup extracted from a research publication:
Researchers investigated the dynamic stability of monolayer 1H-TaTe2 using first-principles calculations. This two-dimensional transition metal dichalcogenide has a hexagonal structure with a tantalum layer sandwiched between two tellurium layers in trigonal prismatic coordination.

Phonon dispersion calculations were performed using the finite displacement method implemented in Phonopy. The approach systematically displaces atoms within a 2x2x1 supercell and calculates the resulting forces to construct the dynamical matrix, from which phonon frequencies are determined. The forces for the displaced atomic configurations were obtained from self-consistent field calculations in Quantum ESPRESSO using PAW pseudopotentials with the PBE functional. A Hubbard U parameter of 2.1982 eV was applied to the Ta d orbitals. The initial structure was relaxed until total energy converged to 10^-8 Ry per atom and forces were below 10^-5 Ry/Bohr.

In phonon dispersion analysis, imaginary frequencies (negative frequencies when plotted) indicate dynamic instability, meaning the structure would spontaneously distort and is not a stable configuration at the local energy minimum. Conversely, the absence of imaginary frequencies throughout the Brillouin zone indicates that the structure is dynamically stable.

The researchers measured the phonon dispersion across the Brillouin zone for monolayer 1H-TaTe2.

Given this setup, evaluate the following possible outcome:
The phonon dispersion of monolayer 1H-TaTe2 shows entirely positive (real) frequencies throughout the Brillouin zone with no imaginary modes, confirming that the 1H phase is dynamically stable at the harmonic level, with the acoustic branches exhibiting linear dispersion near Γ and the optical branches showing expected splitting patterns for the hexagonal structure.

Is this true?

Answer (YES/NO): YES